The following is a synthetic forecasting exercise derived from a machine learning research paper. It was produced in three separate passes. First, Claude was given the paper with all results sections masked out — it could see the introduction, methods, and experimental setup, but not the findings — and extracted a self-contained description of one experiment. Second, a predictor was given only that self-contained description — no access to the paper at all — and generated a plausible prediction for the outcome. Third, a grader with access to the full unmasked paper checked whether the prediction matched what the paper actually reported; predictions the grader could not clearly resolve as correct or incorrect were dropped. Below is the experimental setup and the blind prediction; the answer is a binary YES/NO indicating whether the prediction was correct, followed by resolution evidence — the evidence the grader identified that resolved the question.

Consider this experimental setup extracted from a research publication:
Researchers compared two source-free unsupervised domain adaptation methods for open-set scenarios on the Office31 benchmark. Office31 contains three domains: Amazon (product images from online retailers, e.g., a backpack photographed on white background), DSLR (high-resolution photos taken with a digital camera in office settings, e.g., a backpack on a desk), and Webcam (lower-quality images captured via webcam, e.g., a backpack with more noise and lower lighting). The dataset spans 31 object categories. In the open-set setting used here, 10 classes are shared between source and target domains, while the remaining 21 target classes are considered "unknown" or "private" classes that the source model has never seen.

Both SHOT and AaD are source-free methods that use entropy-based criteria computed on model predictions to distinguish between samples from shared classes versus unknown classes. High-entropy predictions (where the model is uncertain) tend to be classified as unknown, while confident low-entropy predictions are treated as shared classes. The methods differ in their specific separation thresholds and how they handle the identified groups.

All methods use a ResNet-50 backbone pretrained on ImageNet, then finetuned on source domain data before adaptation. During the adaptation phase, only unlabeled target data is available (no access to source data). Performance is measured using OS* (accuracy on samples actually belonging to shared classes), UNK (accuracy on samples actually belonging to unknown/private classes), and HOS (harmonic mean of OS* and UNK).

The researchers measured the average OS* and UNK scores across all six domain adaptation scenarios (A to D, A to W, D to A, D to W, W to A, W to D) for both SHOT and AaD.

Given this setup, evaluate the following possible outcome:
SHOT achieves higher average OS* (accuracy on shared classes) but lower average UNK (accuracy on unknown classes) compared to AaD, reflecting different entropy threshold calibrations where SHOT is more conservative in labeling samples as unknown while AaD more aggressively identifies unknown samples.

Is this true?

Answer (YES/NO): YES